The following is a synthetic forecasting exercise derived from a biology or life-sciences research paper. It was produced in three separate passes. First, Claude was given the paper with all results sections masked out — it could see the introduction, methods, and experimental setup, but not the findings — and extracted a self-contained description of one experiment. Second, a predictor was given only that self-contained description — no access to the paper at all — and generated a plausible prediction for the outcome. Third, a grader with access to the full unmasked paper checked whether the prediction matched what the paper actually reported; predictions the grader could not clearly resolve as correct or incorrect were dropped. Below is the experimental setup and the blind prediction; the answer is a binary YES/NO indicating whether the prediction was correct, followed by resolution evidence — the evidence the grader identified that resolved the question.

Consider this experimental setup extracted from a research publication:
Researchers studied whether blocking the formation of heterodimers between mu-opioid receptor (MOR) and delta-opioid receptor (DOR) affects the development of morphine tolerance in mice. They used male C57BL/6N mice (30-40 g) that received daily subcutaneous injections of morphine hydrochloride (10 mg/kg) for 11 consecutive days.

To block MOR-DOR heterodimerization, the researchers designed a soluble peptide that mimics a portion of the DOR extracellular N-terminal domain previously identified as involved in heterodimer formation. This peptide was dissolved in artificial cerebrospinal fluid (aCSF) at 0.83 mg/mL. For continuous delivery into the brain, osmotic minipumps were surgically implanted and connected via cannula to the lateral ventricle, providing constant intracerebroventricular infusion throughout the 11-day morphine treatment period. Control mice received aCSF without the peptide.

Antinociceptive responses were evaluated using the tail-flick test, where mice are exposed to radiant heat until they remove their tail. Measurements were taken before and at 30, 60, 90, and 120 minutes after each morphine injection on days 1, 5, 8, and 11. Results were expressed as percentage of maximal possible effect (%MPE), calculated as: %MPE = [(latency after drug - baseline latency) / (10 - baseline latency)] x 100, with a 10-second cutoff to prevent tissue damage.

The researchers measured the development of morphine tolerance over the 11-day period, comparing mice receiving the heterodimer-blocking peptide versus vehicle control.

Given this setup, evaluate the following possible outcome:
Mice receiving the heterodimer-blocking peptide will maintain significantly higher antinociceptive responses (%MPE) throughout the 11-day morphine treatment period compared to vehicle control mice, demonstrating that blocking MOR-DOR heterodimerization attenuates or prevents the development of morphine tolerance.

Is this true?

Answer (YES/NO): YES